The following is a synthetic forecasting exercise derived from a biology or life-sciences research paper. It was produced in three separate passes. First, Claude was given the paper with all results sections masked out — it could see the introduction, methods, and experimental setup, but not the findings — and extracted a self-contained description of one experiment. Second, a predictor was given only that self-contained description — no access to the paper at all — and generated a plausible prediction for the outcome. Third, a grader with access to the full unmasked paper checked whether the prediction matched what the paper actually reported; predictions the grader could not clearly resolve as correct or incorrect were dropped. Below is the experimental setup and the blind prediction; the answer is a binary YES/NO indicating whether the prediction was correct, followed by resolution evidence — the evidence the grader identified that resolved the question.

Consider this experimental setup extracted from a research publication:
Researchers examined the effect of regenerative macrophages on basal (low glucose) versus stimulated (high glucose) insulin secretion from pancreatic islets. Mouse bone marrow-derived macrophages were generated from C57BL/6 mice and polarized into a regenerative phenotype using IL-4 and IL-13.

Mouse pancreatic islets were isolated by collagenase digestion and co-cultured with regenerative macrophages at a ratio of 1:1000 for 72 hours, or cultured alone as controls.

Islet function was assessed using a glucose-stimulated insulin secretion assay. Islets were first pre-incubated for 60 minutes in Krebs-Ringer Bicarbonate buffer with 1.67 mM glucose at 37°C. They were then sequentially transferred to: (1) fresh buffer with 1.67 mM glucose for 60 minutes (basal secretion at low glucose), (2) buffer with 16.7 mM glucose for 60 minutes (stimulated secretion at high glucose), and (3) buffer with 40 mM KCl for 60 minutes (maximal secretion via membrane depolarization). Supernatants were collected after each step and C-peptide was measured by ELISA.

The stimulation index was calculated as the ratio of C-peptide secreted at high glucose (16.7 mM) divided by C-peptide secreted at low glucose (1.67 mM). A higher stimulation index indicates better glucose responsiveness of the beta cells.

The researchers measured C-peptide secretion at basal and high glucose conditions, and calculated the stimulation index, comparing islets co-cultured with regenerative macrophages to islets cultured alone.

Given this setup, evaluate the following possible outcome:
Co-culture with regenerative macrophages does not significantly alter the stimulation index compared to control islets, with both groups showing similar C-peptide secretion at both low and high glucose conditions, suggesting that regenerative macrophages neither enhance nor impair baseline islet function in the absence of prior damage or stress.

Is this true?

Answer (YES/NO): NO